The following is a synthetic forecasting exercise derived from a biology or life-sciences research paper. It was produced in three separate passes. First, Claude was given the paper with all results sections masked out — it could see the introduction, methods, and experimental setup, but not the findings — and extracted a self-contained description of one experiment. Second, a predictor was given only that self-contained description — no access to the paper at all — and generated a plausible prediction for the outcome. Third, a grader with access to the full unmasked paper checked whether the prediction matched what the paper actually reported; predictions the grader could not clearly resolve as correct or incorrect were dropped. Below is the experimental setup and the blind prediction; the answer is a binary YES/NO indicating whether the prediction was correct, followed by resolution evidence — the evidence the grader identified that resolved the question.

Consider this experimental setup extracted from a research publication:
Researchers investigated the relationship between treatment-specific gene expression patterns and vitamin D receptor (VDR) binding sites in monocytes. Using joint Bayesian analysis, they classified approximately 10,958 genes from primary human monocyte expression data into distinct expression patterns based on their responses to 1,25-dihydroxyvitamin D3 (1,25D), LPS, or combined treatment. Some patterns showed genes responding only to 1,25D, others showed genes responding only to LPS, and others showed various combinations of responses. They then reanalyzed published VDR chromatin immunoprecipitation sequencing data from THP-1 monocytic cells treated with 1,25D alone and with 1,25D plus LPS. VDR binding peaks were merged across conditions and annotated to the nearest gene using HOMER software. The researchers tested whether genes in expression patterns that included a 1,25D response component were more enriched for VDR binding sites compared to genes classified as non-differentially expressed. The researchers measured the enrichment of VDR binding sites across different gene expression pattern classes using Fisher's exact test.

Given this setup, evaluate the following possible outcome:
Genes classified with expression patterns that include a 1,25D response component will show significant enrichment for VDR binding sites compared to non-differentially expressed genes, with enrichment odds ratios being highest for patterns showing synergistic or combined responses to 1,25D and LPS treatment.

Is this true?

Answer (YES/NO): NO